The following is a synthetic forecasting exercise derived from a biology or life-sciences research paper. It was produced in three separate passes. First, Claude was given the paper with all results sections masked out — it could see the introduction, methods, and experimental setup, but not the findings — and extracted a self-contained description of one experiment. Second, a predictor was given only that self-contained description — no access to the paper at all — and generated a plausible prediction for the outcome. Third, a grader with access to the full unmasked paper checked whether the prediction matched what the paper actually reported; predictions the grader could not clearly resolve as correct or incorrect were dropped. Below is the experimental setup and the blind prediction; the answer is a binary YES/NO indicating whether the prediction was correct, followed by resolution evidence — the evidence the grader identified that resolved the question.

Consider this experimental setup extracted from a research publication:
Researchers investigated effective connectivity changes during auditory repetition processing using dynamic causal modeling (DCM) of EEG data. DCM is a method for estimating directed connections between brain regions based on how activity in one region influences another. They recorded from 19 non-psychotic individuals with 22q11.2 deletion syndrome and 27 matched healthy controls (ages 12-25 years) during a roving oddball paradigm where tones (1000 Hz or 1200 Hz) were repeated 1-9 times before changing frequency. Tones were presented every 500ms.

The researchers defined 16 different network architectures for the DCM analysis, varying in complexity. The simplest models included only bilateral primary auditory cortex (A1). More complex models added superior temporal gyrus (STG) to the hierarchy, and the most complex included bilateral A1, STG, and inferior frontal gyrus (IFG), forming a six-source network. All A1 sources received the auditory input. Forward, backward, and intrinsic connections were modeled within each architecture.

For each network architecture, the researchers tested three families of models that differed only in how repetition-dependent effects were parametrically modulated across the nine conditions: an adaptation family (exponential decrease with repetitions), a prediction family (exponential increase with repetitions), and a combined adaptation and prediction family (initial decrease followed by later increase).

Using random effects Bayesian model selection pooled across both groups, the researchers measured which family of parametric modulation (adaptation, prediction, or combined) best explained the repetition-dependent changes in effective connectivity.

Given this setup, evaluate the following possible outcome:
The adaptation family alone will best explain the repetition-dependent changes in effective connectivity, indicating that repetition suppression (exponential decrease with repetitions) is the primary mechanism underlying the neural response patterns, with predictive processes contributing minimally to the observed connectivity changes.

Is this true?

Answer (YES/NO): NO